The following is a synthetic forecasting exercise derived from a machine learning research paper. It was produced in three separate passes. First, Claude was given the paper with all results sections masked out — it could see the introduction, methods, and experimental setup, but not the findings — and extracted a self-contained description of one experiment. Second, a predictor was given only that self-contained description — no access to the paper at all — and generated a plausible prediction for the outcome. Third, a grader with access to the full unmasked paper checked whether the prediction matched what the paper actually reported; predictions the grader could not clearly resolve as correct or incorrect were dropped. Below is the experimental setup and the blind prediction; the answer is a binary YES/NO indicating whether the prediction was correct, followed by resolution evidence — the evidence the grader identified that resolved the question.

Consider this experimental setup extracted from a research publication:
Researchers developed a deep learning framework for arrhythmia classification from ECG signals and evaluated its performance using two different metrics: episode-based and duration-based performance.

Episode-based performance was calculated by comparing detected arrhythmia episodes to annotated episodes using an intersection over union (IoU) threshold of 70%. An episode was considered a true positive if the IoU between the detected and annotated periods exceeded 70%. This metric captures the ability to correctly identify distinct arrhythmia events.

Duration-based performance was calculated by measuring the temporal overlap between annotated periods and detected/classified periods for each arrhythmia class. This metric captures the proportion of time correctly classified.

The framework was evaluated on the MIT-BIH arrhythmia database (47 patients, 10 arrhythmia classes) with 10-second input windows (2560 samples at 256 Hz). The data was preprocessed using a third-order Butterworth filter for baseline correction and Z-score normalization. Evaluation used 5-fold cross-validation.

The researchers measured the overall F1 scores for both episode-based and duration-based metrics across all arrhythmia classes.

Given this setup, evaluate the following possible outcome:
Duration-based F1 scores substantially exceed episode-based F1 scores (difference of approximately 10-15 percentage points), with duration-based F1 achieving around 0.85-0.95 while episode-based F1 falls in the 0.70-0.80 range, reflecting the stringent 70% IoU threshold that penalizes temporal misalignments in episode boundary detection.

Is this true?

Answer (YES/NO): NO